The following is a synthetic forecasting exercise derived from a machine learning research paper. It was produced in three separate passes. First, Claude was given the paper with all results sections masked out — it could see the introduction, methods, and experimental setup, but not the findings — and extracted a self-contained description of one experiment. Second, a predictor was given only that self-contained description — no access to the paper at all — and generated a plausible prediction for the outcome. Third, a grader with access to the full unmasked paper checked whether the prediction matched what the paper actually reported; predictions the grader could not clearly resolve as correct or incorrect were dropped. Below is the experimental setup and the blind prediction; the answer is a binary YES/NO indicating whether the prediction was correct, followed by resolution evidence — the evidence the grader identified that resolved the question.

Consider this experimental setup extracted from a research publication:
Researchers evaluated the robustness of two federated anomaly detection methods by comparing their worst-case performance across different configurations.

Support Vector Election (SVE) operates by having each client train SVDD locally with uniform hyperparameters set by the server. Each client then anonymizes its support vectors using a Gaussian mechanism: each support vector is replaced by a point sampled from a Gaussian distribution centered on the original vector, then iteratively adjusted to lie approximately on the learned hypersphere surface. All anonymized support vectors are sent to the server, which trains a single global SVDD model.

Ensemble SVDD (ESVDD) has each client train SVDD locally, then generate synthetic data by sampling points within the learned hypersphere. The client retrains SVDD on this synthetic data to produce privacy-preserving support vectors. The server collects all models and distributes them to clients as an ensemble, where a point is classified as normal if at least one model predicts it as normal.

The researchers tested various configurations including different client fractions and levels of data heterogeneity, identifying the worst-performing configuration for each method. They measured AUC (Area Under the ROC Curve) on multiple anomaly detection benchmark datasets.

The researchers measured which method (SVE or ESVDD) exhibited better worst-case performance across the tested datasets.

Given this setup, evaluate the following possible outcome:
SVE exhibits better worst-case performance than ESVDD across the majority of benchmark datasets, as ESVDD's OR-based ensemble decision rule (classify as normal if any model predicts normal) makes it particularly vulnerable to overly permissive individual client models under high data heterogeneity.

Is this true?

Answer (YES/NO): NO